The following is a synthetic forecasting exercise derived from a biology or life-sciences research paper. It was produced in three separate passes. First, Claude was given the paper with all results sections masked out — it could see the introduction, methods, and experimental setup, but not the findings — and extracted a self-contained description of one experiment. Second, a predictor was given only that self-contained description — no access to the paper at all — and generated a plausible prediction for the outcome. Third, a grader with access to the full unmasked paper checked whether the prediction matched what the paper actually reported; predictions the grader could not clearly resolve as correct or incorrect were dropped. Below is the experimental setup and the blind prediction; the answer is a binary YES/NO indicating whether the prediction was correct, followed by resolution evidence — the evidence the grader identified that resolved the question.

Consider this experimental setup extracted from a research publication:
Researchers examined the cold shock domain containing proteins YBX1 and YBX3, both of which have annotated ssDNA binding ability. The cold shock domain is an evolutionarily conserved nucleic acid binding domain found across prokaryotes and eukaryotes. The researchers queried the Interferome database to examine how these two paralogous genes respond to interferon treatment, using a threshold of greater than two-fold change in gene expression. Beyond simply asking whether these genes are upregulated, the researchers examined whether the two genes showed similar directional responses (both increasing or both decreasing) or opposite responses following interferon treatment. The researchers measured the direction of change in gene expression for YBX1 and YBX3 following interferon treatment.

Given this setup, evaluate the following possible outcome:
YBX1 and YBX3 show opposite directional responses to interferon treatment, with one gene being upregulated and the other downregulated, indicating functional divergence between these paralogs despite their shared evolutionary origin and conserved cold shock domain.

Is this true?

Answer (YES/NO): YES